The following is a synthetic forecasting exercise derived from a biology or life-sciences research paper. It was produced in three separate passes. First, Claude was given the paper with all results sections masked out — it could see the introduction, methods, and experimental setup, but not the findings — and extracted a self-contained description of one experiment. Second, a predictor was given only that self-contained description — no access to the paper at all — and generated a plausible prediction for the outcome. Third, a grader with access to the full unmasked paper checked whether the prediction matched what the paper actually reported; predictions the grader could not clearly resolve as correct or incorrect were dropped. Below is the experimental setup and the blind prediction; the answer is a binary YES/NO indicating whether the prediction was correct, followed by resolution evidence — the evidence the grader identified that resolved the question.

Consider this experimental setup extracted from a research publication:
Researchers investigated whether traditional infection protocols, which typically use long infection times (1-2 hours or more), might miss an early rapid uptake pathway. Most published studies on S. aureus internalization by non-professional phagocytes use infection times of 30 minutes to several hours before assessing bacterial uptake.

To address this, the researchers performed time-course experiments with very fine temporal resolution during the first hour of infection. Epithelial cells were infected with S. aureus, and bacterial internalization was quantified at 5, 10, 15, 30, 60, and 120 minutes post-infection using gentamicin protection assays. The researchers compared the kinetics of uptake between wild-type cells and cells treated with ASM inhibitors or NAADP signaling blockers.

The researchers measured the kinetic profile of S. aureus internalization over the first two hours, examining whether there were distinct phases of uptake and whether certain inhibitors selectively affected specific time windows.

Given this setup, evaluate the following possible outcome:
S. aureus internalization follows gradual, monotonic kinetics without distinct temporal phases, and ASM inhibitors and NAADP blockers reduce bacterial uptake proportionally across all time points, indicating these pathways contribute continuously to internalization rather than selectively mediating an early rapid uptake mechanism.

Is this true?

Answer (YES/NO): NO